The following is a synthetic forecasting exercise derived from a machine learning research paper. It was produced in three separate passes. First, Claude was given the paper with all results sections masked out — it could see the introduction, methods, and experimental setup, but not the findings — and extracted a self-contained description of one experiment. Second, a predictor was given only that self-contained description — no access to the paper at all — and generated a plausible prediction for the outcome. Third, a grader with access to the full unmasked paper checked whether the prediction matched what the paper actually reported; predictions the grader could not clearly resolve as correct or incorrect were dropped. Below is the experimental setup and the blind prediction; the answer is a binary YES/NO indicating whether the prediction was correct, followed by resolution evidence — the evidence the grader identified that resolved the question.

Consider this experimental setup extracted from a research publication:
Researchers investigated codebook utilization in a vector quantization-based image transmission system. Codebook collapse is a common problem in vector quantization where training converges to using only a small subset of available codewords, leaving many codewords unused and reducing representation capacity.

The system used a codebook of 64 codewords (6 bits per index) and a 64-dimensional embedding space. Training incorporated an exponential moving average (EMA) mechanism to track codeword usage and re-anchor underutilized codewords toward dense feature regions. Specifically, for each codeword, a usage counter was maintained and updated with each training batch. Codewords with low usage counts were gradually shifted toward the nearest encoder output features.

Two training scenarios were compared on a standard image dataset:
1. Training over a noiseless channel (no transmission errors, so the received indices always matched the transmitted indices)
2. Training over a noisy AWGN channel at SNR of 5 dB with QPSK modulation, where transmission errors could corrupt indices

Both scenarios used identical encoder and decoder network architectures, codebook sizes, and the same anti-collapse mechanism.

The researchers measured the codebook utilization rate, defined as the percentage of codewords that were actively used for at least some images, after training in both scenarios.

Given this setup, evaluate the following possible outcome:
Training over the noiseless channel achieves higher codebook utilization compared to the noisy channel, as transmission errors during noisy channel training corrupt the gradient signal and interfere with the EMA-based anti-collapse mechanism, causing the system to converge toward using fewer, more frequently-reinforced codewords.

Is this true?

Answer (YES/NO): NO